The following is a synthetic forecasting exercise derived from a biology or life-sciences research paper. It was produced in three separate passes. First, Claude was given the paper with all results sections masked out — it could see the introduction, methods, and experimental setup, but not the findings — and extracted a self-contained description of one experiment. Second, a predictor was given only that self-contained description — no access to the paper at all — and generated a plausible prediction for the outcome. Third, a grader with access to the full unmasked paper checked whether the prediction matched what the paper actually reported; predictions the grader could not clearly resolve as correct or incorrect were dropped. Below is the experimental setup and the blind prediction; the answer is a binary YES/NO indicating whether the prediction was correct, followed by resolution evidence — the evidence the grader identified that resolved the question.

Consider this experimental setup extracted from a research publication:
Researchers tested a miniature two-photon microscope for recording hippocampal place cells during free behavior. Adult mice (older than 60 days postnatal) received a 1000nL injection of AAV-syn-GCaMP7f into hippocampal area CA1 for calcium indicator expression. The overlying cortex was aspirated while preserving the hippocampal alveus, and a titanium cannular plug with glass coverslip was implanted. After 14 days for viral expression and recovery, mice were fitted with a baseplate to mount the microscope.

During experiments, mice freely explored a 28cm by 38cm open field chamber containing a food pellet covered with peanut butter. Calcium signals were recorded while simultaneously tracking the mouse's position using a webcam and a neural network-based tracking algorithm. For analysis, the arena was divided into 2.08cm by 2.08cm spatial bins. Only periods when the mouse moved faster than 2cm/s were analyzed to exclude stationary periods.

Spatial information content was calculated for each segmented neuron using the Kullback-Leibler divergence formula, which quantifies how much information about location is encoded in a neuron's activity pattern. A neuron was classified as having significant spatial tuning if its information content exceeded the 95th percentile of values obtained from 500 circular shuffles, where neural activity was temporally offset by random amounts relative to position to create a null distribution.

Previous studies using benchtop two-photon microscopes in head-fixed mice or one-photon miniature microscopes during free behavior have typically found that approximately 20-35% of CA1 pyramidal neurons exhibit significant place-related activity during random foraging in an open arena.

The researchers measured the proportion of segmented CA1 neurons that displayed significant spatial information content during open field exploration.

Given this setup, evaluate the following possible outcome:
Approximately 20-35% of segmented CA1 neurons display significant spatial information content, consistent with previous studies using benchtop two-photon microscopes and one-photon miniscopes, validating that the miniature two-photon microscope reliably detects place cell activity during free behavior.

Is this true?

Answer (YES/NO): YES